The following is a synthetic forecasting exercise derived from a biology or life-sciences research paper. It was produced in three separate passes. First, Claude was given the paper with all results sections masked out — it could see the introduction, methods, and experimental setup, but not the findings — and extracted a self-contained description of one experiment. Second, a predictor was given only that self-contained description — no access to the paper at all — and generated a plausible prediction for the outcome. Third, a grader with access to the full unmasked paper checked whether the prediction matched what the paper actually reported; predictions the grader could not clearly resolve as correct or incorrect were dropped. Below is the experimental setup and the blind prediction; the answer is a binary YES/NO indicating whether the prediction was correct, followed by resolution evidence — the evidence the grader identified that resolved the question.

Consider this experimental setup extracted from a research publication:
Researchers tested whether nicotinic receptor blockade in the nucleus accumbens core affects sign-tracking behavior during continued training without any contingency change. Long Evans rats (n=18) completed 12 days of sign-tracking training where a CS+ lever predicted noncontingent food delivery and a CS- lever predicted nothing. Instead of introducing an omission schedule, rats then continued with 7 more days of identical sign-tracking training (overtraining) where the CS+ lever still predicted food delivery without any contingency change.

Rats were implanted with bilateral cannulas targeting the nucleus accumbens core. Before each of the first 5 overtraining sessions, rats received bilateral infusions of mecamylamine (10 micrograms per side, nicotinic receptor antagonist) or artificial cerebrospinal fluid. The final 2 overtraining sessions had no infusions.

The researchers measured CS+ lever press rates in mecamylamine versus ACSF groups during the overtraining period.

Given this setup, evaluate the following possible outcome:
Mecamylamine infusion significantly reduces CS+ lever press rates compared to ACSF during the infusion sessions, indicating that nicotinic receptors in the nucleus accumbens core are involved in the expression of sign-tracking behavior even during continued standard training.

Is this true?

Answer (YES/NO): NO